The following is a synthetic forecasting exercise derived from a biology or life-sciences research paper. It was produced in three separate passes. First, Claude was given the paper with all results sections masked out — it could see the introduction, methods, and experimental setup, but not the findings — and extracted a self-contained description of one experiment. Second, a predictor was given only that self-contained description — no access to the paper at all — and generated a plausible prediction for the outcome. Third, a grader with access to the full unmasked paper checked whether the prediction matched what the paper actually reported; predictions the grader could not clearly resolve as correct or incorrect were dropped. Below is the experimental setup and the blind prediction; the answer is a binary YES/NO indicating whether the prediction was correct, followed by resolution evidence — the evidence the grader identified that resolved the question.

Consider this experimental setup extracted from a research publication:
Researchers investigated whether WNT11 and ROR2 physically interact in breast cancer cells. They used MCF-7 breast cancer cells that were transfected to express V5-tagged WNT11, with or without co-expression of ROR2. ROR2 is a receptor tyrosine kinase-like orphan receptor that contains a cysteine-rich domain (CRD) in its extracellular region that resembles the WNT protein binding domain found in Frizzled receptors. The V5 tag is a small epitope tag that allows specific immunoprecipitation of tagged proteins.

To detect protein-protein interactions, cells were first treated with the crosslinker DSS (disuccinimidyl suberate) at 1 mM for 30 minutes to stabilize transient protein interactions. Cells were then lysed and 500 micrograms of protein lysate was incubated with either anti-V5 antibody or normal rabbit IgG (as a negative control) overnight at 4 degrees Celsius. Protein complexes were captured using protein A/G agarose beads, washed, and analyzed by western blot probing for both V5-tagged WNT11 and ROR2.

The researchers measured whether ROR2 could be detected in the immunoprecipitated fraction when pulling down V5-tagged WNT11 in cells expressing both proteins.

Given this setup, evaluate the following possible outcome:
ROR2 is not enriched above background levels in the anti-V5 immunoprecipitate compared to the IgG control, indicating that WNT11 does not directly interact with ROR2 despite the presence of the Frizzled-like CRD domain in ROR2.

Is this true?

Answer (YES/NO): NO